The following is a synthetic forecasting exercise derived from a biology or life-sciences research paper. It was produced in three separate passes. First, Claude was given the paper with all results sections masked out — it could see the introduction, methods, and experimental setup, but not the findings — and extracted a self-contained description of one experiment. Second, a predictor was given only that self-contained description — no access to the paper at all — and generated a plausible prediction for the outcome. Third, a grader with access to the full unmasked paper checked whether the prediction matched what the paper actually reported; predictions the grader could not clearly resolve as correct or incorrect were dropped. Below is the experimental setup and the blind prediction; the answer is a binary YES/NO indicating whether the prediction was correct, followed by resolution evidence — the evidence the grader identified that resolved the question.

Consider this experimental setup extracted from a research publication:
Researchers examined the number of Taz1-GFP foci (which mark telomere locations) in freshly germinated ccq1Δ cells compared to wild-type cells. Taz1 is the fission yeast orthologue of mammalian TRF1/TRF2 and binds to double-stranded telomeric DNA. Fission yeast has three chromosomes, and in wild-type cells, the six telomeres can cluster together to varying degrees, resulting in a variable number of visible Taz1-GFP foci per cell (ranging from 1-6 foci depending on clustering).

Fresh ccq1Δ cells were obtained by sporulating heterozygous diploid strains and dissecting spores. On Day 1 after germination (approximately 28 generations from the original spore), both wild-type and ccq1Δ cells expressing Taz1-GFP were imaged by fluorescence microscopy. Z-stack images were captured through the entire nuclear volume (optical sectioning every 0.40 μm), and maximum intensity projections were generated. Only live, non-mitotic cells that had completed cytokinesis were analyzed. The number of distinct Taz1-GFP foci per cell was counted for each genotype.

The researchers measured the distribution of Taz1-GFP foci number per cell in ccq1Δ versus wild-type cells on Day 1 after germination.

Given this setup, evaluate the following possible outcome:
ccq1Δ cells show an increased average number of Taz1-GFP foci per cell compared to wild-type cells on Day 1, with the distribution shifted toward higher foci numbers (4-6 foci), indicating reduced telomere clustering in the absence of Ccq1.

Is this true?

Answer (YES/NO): NO